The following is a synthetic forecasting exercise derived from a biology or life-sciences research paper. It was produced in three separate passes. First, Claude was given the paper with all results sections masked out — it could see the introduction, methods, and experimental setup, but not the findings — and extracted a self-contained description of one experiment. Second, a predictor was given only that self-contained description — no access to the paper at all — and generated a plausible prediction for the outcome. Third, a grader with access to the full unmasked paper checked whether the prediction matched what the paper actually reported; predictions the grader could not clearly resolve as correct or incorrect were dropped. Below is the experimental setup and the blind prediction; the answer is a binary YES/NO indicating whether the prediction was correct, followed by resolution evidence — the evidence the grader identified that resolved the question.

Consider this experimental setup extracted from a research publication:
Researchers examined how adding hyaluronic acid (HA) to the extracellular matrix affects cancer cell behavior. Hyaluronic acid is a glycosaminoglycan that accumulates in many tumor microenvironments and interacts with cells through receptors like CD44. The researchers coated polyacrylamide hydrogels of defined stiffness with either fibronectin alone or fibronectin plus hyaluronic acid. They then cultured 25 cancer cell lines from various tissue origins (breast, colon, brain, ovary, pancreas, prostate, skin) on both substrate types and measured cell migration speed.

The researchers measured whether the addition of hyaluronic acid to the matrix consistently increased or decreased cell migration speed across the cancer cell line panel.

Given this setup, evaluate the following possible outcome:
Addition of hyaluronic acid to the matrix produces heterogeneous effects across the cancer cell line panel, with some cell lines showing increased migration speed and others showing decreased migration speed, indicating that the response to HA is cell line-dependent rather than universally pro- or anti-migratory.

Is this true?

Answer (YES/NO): YES